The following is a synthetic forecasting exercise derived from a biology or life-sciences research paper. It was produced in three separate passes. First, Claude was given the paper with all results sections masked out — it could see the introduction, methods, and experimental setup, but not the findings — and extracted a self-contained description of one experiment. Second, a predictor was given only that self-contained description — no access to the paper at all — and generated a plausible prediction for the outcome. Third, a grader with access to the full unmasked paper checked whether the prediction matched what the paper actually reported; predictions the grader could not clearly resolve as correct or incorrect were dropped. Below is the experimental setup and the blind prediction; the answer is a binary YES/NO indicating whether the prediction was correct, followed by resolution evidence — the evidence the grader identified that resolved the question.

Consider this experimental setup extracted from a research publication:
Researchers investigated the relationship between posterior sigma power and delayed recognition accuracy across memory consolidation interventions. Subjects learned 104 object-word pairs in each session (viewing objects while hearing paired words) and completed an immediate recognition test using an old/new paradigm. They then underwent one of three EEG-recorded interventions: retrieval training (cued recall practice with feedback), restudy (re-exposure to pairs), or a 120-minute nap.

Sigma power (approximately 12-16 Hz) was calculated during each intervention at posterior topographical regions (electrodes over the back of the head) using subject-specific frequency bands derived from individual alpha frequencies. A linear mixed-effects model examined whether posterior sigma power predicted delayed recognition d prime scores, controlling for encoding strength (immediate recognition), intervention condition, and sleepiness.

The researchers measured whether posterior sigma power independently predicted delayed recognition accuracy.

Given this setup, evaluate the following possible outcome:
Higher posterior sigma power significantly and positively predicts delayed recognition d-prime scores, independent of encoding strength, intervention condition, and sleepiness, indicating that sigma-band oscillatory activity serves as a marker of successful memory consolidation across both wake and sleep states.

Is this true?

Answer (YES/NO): NO